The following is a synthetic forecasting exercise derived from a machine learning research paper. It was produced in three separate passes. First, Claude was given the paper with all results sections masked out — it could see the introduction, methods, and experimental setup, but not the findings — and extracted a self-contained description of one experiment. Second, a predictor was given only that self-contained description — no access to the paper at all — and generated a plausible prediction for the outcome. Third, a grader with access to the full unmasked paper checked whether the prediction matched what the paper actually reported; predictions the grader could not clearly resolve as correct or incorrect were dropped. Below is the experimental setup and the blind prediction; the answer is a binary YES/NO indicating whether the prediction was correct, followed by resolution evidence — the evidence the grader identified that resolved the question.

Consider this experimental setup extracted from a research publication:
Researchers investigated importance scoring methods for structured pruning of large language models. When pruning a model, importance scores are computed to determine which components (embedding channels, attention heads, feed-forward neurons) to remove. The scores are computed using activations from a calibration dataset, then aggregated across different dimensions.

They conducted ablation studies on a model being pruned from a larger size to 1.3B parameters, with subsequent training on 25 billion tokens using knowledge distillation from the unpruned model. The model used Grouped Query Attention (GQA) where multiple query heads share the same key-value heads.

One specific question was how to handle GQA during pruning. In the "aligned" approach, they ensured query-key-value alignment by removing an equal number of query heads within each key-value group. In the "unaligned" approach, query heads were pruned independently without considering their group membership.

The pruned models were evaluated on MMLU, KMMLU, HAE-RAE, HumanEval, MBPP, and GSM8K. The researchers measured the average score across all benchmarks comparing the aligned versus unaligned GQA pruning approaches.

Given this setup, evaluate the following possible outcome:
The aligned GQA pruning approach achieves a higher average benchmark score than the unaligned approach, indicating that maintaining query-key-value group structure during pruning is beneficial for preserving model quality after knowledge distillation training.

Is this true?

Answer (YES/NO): YES